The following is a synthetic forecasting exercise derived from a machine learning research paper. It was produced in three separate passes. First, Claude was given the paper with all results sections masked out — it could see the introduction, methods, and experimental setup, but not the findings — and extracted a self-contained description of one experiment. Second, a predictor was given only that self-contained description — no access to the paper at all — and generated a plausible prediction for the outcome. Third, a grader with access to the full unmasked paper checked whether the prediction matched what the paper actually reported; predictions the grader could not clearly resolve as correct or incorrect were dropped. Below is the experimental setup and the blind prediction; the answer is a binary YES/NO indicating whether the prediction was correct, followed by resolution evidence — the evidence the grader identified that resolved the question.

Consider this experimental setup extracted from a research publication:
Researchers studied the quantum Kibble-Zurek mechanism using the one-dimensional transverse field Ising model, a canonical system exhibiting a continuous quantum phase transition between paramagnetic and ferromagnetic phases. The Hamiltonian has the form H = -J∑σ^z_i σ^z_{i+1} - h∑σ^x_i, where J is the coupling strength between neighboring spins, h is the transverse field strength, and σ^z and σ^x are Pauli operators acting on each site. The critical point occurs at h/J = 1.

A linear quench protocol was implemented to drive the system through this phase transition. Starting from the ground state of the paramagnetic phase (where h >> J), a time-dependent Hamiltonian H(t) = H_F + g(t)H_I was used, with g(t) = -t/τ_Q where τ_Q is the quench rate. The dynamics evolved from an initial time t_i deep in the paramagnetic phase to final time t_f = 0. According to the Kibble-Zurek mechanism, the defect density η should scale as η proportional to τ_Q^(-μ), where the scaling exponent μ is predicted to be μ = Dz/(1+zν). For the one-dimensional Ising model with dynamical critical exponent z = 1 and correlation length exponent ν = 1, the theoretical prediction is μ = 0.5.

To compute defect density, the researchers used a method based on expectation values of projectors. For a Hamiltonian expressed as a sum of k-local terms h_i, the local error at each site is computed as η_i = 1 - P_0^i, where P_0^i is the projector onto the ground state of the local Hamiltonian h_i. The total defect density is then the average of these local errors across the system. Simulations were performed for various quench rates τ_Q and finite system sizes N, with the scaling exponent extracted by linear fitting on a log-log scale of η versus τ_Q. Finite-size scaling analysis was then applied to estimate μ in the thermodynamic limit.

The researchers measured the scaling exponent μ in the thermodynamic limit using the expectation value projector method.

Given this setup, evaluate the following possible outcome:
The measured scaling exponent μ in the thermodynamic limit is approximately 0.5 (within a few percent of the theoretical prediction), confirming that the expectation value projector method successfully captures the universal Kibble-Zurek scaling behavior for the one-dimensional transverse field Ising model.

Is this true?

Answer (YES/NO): YES